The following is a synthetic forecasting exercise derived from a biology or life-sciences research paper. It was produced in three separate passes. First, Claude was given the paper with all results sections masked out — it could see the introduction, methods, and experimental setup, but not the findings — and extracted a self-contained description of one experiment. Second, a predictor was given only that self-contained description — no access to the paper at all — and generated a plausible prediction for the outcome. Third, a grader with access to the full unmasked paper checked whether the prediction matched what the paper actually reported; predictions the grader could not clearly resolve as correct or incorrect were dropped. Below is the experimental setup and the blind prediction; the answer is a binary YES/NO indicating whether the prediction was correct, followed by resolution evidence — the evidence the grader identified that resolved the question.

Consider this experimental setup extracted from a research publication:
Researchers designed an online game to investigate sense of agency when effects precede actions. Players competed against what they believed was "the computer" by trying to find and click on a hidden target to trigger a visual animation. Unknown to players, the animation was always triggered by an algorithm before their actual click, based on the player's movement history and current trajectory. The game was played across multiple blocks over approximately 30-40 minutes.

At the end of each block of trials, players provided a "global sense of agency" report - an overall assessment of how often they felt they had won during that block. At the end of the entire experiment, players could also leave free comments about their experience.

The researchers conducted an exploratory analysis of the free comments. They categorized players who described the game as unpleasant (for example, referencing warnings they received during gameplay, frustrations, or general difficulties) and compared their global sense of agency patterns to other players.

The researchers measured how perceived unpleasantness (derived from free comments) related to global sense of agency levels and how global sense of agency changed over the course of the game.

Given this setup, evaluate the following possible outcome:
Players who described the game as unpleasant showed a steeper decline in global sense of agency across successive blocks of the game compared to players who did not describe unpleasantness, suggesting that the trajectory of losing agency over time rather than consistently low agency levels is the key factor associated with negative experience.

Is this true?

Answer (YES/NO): NO